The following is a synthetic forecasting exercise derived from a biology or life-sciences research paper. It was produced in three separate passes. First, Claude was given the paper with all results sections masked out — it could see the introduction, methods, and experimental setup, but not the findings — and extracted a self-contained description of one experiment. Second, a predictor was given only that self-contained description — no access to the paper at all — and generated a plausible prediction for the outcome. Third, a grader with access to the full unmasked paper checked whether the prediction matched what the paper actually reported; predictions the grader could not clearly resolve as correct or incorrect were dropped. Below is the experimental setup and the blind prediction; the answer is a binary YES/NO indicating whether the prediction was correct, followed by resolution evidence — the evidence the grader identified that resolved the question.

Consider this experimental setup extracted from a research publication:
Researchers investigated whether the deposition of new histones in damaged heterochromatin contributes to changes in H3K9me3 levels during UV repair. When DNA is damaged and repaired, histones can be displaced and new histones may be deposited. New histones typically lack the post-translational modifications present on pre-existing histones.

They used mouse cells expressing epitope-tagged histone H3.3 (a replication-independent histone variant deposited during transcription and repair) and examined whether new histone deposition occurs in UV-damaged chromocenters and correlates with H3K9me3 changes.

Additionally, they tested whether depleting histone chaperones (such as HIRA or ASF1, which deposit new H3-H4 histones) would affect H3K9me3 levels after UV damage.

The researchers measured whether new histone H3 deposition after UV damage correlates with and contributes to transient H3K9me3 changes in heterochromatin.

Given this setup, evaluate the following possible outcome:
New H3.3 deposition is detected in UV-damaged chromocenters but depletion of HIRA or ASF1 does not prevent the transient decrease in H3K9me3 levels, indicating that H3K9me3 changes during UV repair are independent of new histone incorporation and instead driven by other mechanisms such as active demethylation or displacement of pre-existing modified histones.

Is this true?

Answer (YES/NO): NO